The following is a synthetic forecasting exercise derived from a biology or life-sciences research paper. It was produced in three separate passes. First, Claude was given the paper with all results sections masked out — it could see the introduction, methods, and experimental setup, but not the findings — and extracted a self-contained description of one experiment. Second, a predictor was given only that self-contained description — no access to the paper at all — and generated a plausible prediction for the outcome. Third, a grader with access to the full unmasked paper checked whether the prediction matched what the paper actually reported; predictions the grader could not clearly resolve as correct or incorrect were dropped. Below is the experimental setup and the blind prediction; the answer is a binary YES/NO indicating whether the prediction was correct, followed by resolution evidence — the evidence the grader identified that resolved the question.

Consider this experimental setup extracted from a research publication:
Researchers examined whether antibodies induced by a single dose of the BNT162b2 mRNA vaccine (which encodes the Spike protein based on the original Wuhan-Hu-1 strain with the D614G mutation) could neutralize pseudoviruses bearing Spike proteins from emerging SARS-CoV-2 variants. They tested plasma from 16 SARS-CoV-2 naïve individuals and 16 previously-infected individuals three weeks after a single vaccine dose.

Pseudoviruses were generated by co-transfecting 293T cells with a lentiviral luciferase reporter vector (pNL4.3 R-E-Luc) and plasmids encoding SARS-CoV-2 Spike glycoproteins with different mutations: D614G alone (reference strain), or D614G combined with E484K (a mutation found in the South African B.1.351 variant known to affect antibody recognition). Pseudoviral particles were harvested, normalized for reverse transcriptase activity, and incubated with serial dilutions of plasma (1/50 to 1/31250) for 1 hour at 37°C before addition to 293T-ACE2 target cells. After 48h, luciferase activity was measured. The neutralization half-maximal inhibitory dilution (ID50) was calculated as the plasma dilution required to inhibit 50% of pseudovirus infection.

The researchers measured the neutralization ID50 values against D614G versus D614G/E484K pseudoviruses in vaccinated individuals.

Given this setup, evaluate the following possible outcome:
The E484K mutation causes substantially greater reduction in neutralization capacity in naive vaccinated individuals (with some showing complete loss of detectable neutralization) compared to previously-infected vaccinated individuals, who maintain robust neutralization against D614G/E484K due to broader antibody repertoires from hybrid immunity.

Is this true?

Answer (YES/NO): NO